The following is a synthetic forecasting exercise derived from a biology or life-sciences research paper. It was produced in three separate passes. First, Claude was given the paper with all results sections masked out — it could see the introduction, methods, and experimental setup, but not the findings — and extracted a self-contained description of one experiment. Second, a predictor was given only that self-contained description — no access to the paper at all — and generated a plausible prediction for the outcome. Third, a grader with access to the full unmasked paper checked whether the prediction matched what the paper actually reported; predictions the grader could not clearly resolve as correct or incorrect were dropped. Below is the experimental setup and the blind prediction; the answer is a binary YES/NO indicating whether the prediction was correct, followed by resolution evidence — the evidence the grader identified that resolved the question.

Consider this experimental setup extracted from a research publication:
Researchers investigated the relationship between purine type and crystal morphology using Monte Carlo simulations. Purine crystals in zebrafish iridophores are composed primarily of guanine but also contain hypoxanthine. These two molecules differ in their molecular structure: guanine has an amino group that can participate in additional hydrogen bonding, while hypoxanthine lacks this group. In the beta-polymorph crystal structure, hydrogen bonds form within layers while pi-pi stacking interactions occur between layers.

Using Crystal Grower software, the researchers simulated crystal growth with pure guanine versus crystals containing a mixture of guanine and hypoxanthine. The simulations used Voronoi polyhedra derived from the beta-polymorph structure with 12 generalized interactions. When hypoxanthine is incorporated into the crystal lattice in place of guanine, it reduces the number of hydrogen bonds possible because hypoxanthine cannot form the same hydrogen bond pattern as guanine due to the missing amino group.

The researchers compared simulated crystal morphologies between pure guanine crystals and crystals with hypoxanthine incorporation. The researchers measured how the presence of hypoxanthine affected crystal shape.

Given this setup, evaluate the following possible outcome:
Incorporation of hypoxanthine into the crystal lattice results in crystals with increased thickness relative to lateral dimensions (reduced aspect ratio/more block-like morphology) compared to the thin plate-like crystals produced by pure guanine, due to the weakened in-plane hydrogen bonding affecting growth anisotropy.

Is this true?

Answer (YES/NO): NO